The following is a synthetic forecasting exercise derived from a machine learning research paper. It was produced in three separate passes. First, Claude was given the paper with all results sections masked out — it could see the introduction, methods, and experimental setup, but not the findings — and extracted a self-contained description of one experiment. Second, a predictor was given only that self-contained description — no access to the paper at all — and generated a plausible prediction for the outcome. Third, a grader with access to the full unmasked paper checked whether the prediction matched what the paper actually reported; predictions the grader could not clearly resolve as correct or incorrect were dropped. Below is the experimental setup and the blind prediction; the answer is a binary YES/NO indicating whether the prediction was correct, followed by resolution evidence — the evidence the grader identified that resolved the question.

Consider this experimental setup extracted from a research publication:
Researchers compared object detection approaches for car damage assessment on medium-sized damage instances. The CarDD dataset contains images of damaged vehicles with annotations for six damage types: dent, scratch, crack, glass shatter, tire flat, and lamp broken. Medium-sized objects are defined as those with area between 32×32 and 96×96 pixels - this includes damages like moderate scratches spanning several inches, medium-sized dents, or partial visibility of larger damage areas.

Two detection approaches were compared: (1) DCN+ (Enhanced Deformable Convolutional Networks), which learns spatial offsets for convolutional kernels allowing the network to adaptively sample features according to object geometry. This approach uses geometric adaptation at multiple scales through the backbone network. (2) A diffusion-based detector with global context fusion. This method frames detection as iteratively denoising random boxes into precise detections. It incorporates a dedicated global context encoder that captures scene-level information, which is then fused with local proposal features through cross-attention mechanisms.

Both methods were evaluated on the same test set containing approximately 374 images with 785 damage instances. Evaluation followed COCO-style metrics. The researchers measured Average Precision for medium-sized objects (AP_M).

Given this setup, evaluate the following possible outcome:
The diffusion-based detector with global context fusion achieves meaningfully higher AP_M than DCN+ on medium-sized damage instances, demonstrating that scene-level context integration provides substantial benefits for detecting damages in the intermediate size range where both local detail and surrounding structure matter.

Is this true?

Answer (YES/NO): NO